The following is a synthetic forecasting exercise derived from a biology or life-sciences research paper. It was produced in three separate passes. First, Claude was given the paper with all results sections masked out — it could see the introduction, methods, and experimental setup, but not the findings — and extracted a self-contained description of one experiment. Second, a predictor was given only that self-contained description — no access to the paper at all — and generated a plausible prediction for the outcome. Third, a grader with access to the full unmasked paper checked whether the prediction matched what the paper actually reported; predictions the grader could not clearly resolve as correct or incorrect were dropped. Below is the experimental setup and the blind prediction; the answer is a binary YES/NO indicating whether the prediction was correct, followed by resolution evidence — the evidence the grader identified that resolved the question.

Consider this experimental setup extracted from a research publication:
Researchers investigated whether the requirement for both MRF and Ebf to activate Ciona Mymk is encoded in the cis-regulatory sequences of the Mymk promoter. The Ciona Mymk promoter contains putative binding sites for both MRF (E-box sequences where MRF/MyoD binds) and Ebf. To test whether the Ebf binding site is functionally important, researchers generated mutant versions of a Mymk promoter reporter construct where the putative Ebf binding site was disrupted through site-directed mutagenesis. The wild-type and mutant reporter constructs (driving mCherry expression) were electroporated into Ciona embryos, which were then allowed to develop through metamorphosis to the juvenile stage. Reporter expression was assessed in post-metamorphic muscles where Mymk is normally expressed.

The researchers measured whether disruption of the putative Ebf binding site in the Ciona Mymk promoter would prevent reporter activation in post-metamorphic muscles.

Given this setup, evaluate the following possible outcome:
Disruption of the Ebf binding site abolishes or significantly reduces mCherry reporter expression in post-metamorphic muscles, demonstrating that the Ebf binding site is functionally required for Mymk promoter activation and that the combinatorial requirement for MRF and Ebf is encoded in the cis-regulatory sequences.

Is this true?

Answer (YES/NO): YES